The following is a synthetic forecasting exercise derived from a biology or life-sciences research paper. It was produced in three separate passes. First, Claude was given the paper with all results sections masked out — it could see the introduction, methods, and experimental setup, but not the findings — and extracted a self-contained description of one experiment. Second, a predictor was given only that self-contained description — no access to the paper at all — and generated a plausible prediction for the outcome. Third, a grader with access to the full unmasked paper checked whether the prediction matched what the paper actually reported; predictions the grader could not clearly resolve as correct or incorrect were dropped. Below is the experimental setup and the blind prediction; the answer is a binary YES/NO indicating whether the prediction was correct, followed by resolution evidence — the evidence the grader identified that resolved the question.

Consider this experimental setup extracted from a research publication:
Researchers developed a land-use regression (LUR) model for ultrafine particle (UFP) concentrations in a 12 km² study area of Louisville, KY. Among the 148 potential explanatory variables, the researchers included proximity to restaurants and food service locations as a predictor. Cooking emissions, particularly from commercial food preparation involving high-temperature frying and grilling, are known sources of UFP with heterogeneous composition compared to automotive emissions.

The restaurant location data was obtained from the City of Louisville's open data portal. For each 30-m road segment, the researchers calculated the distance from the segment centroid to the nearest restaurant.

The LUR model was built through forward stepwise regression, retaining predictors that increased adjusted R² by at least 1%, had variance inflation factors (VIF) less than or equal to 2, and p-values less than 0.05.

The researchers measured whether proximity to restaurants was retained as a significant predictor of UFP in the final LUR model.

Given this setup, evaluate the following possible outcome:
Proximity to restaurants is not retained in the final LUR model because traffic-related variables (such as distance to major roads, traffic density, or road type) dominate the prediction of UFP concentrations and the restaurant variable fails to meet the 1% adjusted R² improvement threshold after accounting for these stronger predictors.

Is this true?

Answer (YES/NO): NO